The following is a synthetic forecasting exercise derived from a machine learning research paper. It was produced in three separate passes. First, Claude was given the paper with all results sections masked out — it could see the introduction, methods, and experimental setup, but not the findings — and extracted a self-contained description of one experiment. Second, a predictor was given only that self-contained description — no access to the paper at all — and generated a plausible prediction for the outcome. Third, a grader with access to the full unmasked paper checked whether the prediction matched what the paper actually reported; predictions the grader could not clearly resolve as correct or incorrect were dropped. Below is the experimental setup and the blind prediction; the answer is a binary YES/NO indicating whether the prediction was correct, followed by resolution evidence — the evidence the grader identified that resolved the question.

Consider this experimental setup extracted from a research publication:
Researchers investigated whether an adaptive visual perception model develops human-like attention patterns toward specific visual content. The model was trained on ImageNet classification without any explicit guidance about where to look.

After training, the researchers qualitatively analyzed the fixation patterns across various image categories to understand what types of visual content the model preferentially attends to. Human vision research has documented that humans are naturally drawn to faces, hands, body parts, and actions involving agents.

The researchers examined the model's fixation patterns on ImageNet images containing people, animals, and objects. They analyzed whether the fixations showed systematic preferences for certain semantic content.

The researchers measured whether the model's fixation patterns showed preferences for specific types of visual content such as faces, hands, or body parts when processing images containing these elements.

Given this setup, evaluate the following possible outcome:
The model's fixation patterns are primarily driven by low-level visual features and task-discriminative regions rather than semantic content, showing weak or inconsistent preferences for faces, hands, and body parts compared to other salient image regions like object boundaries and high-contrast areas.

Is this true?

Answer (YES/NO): NO